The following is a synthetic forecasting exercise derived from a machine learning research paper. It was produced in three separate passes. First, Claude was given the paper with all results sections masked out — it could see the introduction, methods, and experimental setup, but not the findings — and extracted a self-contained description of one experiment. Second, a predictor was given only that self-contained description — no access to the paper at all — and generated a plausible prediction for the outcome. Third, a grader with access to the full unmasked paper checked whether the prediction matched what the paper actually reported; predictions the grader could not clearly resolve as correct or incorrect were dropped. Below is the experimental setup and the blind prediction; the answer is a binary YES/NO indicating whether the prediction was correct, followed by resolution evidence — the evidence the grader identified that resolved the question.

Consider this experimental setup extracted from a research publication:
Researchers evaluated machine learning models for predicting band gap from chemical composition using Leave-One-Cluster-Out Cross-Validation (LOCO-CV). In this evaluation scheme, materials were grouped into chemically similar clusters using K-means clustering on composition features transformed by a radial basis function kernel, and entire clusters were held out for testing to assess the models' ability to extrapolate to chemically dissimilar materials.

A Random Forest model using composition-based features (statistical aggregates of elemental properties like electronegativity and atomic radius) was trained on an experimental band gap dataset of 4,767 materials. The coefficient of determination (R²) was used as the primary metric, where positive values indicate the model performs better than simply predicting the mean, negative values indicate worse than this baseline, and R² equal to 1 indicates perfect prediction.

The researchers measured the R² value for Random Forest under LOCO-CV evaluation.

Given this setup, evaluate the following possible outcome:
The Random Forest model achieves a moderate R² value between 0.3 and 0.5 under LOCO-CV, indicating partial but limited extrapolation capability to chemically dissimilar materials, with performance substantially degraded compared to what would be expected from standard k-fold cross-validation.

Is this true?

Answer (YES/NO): NO